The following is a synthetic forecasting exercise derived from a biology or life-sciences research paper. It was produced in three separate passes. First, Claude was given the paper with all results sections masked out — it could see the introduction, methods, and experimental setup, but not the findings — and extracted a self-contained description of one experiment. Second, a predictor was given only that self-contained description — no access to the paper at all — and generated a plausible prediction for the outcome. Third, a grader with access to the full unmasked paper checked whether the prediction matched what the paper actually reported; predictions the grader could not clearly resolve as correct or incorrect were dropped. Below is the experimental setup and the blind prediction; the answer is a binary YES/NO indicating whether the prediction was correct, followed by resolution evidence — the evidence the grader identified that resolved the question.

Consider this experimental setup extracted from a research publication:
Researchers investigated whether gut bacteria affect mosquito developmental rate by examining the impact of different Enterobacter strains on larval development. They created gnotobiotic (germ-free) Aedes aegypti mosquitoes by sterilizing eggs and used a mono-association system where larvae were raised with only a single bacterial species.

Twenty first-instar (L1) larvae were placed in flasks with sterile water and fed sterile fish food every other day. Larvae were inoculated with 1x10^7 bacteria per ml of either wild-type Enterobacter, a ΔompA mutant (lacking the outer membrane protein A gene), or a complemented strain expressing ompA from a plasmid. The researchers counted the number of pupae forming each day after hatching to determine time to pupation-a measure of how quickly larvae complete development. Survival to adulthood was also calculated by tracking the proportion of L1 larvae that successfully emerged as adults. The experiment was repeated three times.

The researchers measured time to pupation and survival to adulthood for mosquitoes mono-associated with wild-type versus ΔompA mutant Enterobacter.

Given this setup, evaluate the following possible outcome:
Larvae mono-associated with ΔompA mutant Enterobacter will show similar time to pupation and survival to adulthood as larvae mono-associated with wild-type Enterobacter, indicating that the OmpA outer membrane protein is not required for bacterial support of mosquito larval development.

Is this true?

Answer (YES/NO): YES